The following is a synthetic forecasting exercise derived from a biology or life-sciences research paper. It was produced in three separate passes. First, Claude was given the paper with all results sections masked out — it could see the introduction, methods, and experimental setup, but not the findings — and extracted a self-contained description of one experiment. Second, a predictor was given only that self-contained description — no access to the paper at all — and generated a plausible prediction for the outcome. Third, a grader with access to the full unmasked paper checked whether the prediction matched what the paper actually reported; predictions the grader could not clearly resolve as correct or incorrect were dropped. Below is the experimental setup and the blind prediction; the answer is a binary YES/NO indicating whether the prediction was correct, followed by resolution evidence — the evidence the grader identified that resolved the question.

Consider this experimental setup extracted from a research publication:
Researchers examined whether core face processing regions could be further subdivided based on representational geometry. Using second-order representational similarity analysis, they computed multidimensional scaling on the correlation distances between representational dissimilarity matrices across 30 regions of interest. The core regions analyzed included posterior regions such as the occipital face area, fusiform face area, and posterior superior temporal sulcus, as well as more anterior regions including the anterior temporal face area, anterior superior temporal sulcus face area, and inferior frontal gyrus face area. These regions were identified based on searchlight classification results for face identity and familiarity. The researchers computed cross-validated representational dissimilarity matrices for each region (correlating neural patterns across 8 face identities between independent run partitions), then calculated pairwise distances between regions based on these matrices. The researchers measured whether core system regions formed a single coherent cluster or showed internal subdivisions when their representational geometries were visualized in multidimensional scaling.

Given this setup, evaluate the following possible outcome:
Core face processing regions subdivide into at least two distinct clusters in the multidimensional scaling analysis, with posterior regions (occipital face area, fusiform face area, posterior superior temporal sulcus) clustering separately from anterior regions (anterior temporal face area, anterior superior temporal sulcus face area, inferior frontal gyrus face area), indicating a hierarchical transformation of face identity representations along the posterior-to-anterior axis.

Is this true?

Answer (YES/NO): NO